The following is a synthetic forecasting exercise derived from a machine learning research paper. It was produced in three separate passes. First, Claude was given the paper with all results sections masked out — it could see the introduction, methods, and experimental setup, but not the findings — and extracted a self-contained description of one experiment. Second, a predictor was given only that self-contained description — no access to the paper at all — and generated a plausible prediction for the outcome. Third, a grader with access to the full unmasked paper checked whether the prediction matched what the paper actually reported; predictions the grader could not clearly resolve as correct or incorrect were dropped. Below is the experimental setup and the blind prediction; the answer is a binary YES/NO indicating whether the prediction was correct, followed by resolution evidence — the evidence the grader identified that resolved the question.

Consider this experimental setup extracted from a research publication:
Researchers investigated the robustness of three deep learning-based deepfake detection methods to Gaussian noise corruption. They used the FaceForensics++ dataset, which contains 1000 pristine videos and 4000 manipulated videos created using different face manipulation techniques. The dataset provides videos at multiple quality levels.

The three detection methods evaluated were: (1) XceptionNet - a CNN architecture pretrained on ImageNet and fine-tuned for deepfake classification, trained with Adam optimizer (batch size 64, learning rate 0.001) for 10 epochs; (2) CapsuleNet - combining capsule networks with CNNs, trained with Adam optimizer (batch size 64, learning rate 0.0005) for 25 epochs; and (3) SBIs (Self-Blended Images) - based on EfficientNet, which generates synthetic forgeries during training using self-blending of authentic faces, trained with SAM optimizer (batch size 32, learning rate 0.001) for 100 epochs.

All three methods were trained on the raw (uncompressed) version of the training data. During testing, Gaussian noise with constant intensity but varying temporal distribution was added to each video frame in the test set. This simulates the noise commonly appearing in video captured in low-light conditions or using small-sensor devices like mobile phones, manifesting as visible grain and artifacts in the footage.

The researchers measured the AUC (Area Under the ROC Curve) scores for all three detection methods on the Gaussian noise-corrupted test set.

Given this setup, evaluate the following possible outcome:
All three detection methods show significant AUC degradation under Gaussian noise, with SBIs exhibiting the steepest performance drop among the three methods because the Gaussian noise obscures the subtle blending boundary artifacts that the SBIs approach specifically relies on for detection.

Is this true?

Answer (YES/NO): NO